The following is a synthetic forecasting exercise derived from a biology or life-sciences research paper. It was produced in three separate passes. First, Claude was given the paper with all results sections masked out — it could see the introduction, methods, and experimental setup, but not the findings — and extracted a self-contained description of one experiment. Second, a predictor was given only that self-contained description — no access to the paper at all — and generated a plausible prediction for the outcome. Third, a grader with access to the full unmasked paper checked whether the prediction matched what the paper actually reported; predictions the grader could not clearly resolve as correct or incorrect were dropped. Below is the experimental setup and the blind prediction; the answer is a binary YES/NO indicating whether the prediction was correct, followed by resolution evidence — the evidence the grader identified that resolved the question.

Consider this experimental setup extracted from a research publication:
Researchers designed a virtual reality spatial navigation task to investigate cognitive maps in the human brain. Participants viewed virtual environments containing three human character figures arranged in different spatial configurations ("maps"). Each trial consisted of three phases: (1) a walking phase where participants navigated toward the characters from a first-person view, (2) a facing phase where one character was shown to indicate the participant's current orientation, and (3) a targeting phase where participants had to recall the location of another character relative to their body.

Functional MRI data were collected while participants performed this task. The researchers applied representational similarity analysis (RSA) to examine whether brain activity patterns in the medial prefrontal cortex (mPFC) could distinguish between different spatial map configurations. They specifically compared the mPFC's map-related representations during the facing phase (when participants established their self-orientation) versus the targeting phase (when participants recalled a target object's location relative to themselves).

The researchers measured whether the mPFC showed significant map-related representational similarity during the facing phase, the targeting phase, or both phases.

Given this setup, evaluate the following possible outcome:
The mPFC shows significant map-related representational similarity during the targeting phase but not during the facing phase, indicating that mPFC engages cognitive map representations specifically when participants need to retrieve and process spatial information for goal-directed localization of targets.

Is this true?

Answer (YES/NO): YES